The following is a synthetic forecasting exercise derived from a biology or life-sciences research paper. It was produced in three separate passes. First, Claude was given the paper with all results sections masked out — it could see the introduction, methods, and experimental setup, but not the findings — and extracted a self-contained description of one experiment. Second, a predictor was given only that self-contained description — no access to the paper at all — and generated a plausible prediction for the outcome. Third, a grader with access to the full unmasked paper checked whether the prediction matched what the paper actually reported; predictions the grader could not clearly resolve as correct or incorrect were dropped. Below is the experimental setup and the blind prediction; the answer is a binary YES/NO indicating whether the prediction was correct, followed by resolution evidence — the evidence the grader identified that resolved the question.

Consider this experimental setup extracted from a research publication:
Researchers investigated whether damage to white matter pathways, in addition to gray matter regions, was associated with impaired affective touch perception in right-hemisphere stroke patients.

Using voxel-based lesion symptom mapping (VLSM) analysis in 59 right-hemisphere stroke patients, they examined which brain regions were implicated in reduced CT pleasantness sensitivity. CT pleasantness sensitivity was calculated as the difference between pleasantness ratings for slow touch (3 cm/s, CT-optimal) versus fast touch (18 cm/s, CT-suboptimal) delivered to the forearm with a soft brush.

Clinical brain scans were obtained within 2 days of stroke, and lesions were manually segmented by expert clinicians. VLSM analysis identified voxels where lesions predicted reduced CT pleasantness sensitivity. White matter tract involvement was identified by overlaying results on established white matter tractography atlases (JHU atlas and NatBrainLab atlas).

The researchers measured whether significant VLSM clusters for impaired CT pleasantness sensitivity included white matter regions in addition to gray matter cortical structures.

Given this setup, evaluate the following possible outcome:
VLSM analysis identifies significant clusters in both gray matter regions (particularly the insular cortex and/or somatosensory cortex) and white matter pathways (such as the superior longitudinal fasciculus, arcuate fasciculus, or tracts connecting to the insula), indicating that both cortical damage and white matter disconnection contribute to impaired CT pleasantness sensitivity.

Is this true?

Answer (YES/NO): NO